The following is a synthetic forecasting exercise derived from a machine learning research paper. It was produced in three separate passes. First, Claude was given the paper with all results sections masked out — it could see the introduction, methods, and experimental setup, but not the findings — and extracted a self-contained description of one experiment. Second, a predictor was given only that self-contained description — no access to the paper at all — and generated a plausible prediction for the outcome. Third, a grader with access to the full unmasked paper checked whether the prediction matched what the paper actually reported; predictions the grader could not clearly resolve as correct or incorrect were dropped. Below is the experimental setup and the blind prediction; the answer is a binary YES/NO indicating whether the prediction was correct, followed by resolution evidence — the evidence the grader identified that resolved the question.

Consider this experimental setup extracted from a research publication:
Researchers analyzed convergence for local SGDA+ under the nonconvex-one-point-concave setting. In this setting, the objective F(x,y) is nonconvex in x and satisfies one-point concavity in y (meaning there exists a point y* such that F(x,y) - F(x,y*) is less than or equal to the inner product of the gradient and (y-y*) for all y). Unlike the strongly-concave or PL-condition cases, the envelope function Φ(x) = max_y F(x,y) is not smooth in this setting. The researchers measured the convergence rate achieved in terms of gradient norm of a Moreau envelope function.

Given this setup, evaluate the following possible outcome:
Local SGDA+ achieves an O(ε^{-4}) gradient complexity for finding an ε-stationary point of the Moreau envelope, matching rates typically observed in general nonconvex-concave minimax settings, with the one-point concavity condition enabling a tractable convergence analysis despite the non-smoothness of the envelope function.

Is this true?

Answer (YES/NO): NO